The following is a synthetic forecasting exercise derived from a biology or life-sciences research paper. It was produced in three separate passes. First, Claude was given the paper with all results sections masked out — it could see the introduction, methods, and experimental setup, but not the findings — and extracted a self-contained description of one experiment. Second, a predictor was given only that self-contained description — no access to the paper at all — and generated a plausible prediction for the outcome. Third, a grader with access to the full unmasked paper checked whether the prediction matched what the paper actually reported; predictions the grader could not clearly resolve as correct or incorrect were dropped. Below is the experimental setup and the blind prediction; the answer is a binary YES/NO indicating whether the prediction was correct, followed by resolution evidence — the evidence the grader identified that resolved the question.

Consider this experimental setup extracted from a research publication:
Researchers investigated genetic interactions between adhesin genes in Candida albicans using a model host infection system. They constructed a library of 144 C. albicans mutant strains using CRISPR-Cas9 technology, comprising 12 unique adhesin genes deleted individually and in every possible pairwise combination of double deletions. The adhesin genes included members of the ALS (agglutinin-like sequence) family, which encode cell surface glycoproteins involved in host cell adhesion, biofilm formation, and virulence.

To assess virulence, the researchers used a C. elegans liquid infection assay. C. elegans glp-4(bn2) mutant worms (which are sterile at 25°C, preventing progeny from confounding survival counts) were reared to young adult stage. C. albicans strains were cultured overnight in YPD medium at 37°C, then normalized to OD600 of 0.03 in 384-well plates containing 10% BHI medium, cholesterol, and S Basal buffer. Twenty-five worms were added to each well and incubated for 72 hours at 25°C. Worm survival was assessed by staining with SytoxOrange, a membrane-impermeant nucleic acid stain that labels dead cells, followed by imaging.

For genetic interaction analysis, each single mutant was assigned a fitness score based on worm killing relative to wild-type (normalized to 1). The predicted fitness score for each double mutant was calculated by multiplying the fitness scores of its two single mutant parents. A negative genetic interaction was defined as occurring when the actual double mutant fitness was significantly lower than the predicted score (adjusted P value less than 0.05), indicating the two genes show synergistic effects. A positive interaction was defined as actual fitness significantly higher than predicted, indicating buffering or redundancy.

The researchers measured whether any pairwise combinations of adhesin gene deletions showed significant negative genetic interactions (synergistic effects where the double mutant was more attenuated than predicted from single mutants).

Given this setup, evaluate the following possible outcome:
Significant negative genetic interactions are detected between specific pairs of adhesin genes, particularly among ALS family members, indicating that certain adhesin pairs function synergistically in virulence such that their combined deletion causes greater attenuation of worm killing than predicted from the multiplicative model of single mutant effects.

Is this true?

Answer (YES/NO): NO